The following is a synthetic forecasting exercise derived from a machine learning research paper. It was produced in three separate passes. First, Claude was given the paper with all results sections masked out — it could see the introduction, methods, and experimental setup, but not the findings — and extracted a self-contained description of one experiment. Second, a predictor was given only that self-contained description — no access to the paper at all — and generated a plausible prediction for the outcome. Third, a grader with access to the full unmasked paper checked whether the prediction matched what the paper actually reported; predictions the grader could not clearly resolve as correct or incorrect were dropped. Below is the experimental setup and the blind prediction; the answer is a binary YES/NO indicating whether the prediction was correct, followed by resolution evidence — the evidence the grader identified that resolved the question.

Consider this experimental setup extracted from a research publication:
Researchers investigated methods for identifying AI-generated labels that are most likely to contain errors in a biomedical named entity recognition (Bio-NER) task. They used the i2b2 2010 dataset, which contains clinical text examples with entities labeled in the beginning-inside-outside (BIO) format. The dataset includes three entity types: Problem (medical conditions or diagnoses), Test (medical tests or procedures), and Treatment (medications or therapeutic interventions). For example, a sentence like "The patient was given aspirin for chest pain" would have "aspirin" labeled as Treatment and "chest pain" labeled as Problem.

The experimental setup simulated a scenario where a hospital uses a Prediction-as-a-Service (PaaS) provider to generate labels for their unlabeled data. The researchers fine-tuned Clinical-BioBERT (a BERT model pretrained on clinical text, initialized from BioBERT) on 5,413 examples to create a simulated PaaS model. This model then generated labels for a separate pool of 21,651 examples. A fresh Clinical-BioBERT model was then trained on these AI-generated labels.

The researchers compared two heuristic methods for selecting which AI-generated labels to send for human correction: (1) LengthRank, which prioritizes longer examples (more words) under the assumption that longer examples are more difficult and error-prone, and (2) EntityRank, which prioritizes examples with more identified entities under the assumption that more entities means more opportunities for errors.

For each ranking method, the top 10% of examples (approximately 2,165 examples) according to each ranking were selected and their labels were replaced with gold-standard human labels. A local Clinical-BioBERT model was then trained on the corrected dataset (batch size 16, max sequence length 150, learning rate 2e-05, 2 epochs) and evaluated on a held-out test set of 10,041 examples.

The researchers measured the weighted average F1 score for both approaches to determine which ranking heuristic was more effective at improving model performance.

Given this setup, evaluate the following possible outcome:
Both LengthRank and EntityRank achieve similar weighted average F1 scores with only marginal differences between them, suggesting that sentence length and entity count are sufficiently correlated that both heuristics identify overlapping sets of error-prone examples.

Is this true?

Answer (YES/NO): YES